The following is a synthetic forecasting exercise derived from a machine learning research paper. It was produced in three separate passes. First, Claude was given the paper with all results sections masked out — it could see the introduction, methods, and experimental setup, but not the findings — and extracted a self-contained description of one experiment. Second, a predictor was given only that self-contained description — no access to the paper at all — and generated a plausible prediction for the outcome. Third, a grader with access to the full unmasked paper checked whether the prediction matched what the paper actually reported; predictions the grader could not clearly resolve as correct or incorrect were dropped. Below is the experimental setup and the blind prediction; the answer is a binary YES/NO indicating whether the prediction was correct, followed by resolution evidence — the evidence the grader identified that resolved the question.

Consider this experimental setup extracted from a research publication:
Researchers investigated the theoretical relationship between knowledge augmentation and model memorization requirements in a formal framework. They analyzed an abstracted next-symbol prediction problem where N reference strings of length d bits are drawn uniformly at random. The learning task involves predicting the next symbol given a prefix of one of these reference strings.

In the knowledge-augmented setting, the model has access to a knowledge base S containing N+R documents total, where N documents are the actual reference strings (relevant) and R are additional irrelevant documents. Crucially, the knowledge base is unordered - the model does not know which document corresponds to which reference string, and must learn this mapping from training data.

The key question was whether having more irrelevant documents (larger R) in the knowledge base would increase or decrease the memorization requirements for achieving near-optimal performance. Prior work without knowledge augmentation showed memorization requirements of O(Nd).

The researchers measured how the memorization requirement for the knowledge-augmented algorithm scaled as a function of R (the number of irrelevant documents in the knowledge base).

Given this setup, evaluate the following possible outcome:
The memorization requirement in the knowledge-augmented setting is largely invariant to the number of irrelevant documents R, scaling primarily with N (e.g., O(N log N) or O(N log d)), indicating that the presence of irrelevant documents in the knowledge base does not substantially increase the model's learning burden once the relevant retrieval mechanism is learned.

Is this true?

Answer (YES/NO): NO